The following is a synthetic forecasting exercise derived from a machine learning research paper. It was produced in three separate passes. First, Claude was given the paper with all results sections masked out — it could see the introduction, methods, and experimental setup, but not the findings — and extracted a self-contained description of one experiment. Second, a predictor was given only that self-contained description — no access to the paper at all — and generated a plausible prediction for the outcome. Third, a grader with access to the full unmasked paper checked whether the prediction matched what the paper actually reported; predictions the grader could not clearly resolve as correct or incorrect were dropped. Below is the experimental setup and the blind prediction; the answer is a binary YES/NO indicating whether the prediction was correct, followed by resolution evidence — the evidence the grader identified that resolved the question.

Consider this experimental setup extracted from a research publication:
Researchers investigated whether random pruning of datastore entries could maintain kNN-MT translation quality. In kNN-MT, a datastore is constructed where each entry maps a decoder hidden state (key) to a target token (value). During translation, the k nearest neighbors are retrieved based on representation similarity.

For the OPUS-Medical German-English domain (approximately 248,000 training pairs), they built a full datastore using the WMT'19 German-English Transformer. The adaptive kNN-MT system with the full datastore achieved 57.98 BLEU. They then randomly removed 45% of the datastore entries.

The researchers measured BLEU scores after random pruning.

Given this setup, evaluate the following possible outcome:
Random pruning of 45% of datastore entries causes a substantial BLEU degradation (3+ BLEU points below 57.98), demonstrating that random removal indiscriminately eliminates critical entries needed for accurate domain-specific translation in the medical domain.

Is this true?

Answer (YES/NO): YES